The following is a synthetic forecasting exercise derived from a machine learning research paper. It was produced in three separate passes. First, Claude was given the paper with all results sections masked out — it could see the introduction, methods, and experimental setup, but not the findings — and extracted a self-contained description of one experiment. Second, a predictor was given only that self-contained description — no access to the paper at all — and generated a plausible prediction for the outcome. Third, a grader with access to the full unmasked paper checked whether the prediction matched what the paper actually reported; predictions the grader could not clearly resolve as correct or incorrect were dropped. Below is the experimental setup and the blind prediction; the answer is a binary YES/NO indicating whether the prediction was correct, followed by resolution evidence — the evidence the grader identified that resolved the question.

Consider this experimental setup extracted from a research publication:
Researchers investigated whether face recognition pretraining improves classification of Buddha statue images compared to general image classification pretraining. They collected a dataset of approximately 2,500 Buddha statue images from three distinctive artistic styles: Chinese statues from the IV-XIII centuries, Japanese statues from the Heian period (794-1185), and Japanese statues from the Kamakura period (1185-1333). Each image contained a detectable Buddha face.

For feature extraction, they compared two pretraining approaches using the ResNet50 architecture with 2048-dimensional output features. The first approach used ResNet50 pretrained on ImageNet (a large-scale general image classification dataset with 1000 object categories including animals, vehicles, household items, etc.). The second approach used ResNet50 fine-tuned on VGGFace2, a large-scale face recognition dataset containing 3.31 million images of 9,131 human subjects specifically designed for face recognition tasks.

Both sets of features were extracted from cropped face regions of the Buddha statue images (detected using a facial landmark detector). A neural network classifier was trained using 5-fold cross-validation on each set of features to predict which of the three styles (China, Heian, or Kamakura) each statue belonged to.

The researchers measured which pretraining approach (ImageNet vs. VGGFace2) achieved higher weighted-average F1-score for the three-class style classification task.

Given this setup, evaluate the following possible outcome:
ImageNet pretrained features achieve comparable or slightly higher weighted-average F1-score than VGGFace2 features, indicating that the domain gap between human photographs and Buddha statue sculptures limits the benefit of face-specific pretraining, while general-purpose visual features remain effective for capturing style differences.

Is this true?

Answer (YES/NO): YES